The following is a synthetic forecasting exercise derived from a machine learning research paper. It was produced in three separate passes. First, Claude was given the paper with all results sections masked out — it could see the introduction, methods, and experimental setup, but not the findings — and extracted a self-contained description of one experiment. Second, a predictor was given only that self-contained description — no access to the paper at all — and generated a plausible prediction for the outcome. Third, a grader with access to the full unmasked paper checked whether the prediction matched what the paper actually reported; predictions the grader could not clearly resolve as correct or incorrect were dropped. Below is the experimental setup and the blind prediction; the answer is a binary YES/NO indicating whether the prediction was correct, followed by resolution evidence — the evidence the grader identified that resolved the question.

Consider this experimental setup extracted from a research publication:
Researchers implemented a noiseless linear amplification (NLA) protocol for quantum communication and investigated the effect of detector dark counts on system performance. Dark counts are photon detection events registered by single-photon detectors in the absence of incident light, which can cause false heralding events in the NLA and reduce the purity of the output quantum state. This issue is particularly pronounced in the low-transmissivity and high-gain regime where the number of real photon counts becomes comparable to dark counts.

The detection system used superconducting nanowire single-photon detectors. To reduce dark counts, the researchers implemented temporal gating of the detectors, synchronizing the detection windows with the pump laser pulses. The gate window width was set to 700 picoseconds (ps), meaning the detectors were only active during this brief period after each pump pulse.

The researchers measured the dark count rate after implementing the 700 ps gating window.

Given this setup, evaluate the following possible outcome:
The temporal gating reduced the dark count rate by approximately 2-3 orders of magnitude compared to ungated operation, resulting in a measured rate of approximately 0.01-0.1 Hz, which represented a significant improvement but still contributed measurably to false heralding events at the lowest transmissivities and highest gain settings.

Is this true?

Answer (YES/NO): NO